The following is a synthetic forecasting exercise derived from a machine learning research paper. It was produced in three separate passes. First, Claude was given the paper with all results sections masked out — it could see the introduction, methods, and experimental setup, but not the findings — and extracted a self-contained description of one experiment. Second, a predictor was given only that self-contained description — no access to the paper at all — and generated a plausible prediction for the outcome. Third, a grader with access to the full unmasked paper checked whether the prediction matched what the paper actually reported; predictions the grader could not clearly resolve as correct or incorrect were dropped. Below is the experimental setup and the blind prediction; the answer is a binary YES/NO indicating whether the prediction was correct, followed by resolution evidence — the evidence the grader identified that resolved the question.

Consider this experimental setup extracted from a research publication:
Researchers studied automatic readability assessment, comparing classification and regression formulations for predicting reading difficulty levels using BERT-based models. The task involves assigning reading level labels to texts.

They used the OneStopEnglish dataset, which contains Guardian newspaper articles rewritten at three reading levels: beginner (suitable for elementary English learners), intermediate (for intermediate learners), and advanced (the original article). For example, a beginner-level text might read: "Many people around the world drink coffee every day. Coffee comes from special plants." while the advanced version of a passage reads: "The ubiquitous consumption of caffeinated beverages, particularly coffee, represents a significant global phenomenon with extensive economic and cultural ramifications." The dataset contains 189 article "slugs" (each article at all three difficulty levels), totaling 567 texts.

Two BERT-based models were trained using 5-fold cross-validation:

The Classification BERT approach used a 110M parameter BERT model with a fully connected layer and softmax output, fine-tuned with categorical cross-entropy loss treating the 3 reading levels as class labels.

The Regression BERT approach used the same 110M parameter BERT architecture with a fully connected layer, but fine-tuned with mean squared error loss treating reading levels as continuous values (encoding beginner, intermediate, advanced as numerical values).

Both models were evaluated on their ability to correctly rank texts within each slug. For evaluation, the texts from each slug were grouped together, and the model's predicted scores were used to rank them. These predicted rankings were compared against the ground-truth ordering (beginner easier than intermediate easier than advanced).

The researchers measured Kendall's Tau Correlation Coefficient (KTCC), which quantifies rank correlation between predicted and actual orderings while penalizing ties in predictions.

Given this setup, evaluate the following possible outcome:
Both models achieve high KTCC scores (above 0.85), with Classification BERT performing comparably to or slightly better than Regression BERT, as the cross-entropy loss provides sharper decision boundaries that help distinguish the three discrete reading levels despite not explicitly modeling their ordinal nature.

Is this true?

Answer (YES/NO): NO